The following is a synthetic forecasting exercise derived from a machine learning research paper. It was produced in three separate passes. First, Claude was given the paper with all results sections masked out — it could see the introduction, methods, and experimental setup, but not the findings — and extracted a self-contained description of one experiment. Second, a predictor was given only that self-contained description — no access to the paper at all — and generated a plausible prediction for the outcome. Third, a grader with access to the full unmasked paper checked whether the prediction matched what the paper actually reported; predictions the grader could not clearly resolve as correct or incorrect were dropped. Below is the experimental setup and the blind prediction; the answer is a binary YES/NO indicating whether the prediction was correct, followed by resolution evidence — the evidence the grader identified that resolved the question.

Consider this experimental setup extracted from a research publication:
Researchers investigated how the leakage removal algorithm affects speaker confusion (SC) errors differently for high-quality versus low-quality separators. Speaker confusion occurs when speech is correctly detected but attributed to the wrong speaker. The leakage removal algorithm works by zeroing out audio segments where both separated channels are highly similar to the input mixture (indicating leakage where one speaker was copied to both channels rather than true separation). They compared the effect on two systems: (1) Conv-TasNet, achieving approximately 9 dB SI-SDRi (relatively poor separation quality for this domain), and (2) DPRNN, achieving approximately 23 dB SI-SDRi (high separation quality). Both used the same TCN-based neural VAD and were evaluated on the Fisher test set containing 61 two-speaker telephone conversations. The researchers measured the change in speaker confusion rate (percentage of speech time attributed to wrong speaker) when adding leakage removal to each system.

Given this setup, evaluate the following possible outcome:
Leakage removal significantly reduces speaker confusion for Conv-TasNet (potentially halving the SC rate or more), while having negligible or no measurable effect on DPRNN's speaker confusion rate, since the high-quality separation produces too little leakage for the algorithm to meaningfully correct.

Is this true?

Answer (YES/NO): NO